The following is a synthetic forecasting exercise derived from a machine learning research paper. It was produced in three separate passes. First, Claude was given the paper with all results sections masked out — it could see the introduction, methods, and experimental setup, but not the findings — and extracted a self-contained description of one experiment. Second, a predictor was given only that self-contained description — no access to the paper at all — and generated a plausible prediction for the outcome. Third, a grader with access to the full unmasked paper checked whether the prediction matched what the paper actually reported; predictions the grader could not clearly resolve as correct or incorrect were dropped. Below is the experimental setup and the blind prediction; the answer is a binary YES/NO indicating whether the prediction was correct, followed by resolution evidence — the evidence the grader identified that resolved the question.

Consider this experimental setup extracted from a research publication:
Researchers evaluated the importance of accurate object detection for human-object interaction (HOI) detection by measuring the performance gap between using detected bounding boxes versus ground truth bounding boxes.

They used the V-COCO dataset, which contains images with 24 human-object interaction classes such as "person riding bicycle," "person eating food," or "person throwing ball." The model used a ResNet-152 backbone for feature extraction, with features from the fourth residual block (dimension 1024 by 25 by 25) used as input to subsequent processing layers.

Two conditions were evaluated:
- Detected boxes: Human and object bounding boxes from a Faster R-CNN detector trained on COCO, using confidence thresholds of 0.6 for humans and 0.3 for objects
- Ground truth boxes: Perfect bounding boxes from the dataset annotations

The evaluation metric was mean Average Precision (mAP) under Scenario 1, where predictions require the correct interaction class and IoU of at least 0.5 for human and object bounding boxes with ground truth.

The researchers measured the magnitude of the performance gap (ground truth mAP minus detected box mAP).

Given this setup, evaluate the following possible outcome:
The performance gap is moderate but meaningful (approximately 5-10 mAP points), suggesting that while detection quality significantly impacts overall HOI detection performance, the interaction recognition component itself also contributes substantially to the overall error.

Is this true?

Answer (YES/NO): NO